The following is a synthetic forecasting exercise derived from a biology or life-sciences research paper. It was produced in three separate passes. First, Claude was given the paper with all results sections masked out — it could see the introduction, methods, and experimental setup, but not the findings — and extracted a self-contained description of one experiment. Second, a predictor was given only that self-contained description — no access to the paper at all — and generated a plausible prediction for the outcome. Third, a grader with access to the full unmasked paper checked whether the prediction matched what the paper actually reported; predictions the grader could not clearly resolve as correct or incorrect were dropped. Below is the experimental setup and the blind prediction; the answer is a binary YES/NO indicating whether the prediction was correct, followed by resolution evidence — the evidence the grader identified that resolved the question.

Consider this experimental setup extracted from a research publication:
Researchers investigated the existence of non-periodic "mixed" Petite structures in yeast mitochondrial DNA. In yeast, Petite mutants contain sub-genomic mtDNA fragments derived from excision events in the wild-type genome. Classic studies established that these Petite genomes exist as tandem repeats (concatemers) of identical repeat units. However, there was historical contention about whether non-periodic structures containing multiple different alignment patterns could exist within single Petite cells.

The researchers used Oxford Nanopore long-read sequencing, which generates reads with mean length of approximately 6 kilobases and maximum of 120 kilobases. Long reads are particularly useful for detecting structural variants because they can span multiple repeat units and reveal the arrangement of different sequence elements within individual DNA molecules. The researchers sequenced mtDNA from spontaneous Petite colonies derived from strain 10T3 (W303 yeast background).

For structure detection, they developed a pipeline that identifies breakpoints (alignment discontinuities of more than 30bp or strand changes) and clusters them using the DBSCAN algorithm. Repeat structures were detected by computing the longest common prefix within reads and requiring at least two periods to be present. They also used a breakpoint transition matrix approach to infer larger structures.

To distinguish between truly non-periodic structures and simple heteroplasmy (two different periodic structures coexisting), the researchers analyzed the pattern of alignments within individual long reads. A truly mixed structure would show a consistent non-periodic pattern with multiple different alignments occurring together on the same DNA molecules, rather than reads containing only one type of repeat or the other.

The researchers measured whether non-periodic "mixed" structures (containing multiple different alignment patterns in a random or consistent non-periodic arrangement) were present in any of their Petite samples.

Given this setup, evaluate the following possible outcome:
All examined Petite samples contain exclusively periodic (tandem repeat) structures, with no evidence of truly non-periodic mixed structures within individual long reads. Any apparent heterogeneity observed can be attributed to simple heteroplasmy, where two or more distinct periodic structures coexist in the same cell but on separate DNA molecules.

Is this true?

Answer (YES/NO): NO